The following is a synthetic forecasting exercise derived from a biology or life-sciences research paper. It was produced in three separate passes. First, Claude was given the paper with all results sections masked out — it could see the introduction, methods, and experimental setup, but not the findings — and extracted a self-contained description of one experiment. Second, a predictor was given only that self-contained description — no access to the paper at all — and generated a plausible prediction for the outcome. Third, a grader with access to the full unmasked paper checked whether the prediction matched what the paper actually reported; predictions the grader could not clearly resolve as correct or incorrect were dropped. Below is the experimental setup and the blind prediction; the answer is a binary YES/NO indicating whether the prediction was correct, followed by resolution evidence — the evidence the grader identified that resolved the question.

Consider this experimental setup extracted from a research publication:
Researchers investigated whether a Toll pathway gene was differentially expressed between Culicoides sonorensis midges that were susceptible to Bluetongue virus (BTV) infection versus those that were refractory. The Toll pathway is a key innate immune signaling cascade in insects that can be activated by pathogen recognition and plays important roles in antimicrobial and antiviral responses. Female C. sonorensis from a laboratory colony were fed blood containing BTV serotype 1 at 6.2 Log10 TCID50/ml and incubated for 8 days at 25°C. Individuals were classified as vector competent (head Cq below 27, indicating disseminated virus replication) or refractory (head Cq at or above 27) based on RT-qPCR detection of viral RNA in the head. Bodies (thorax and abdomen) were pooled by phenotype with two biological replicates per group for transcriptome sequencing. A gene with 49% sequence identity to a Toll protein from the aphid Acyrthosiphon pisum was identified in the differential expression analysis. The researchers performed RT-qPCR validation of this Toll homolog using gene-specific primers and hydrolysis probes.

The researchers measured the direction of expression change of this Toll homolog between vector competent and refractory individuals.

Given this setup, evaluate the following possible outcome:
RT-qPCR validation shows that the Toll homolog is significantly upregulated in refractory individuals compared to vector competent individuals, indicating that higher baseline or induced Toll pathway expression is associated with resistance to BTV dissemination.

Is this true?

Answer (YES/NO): NO